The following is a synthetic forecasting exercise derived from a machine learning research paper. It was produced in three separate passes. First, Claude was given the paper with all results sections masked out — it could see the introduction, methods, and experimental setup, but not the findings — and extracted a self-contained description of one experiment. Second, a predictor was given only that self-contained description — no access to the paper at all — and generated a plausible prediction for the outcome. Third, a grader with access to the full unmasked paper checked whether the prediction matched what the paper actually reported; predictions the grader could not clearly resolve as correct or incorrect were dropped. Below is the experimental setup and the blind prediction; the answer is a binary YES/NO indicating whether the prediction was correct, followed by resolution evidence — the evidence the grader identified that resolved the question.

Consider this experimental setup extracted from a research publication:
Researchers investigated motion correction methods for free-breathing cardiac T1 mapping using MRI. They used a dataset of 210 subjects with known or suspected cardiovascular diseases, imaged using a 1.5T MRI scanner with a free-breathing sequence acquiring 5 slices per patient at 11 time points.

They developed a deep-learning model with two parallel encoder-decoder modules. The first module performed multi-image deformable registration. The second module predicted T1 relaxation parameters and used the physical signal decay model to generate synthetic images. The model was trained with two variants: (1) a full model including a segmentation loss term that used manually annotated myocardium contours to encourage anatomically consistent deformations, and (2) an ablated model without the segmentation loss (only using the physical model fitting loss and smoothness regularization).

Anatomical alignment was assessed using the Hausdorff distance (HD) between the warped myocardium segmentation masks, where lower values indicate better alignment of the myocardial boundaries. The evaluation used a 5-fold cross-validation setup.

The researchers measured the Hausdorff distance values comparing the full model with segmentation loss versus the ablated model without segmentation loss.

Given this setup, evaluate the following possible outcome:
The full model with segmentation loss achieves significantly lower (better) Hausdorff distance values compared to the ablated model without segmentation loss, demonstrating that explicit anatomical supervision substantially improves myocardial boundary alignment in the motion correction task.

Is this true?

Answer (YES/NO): YES